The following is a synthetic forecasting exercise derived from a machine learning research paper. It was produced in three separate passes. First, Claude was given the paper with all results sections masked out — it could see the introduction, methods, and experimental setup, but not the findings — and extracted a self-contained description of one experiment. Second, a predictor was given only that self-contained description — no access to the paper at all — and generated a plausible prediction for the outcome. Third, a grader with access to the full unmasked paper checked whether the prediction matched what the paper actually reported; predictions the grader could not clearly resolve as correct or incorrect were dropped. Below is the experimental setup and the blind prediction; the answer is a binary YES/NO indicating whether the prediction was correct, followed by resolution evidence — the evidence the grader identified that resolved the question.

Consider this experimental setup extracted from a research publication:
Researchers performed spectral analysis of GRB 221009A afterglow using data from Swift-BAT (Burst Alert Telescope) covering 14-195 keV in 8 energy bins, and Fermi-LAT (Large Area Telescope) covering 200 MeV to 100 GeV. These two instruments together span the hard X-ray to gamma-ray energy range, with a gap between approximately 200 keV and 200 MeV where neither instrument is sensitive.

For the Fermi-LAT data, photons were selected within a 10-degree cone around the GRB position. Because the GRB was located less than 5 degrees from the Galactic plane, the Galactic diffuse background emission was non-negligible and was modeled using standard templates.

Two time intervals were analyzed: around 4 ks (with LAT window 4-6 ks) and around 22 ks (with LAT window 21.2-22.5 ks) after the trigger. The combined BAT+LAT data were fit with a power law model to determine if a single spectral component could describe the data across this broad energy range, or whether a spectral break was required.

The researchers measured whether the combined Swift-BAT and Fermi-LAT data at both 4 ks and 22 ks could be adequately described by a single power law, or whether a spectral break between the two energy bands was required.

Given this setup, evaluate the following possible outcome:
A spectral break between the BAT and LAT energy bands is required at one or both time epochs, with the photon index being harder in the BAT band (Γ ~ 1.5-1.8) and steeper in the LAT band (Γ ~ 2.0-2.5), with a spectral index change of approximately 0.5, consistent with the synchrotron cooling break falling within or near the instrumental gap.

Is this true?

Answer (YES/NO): NO